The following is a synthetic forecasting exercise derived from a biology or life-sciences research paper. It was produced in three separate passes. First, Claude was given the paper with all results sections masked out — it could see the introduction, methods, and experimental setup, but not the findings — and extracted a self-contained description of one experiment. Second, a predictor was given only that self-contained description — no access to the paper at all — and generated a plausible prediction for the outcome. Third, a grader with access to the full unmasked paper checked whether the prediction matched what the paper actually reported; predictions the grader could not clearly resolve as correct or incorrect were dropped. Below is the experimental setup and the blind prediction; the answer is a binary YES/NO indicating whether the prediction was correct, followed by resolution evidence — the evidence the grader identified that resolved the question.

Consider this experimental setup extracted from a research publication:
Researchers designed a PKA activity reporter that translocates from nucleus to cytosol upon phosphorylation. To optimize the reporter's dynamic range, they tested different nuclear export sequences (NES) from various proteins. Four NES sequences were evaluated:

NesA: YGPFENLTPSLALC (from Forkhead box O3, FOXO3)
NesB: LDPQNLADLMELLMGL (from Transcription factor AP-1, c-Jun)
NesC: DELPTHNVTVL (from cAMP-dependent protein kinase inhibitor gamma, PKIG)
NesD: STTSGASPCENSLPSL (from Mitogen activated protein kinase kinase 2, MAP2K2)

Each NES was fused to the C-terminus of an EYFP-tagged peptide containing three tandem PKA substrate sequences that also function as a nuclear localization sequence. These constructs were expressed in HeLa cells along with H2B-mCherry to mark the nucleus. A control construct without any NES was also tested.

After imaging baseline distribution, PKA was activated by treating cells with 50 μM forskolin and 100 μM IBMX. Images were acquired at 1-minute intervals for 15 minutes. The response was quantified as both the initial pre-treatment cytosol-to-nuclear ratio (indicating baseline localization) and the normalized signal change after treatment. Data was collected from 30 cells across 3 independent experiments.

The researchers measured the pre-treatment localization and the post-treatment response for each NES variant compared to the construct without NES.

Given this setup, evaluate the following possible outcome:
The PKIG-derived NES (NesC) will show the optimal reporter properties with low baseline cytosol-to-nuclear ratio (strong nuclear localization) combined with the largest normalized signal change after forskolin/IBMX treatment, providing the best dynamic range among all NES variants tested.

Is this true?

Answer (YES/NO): NO